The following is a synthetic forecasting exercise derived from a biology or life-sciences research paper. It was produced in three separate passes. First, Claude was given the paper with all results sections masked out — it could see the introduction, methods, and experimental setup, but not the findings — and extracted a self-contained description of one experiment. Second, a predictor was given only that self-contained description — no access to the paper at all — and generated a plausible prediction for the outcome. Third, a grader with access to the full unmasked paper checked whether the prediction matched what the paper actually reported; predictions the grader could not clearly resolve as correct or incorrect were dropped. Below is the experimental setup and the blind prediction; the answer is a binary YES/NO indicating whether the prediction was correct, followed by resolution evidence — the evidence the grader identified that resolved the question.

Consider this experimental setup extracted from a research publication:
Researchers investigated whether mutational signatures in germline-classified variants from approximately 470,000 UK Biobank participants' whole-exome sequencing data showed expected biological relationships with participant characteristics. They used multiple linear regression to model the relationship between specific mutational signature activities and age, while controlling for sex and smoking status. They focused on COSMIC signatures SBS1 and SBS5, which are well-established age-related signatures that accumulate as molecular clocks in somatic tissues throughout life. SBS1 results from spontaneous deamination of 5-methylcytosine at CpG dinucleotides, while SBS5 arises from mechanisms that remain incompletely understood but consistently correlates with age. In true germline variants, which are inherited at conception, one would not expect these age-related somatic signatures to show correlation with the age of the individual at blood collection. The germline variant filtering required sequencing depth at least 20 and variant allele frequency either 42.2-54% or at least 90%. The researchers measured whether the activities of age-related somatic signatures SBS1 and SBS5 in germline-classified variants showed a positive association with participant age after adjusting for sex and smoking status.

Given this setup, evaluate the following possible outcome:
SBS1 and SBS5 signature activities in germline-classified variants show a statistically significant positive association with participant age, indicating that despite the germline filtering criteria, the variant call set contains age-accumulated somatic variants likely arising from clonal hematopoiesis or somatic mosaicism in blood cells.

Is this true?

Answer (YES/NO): NO